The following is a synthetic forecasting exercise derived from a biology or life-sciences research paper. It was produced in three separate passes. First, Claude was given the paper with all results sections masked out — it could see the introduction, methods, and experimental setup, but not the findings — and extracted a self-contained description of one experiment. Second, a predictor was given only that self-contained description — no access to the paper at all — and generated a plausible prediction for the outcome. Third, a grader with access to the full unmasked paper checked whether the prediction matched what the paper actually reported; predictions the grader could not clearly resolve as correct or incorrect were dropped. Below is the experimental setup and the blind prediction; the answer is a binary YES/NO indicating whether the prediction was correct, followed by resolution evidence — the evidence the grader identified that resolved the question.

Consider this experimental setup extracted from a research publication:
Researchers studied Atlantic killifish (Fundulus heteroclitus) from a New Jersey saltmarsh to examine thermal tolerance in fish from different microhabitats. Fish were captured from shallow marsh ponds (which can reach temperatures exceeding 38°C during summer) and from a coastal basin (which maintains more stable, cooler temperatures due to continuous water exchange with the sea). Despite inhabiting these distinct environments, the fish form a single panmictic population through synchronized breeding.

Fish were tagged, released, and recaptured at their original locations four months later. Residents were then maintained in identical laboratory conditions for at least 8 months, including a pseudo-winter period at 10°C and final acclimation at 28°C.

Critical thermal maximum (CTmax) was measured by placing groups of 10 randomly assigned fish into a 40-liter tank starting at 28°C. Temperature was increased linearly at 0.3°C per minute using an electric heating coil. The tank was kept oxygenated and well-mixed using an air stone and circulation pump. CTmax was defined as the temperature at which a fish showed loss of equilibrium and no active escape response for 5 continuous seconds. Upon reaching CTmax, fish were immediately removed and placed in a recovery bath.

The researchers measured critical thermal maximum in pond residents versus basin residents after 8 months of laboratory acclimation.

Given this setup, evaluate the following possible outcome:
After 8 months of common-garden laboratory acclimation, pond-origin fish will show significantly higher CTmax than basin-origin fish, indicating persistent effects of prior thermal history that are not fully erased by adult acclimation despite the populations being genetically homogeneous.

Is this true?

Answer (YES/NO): NO